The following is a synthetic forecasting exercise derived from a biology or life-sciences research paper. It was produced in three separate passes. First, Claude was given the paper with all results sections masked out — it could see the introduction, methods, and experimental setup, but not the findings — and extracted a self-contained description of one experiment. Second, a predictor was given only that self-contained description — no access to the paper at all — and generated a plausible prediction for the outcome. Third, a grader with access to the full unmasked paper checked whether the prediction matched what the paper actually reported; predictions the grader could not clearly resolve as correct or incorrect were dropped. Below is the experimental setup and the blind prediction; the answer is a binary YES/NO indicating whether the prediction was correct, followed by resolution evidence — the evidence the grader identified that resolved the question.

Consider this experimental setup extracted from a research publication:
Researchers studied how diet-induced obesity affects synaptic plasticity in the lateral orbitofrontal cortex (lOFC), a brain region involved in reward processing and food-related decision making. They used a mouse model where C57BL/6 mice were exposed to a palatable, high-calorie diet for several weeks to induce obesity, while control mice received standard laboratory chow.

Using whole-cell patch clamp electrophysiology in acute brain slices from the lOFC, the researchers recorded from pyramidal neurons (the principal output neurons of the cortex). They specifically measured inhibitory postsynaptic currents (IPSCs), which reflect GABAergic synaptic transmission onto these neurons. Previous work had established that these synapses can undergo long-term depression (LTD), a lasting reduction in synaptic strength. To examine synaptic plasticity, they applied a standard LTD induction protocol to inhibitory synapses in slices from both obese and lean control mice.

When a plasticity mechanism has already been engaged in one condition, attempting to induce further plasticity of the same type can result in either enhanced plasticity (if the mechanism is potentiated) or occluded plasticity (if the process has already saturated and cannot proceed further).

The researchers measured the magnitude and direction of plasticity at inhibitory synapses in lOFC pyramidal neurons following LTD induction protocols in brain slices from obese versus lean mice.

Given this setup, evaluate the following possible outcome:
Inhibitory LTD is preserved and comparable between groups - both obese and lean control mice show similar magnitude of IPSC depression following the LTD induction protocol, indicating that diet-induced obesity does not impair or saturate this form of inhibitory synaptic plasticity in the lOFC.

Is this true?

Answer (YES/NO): NO